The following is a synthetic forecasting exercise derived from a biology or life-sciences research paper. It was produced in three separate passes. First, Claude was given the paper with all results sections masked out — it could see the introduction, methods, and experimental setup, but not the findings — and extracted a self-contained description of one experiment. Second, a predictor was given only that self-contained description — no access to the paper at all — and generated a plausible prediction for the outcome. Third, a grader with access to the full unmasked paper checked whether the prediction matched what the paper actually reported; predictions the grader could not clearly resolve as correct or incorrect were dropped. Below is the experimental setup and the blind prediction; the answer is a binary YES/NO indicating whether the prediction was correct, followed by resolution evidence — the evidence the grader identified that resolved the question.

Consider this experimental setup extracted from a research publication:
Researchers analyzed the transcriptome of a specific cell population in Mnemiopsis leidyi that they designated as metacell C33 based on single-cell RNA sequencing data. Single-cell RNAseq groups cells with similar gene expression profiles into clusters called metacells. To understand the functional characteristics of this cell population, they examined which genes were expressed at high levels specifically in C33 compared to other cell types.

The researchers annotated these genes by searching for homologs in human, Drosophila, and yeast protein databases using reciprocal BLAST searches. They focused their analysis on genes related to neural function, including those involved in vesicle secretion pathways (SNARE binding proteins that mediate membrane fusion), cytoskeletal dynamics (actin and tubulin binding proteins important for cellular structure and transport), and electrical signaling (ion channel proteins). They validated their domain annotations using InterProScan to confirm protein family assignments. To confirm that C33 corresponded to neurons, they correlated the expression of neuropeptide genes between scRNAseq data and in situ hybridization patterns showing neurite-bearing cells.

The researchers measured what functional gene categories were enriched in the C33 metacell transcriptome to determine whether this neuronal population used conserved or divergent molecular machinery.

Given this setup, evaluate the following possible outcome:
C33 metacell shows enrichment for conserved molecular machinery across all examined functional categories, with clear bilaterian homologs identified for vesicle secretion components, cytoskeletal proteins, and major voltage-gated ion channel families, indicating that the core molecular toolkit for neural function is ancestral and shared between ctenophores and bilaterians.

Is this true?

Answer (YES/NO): YES